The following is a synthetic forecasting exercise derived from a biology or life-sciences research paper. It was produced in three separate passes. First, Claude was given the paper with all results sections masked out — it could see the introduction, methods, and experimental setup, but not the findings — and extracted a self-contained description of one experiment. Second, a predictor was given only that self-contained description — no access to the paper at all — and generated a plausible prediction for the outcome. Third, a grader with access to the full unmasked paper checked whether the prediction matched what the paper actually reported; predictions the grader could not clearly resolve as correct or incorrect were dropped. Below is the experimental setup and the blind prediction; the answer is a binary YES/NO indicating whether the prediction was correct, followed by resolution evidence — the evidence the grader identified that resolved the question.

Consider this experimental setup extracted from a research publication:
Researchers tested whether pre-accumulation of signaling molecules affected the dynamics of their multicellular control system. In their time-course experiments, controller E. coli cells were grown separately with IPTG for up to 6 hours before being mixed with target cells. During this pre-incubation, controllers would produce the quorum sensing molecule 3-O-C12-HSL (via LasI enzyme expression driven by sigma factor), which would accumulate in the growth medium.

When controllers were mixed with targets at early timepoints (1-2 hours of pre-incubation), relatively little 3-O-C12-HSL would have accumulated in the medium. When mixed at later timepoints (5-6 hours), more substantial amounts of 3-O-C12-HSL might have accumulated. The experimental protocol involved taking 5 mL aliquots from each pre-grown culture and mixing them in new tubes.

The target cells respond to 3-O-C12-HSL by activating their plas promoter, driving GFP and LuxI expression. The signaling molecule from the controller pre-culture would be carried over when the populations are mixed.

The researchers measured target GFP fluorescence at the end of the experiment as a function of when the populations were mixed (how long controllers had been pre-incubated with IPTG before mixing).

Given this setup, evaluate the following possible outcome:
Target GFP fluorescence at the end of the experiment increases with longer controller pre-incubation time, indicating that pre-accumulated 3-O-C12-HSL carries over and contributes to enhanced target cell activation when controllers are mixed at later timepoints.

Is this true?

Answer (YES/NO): NO